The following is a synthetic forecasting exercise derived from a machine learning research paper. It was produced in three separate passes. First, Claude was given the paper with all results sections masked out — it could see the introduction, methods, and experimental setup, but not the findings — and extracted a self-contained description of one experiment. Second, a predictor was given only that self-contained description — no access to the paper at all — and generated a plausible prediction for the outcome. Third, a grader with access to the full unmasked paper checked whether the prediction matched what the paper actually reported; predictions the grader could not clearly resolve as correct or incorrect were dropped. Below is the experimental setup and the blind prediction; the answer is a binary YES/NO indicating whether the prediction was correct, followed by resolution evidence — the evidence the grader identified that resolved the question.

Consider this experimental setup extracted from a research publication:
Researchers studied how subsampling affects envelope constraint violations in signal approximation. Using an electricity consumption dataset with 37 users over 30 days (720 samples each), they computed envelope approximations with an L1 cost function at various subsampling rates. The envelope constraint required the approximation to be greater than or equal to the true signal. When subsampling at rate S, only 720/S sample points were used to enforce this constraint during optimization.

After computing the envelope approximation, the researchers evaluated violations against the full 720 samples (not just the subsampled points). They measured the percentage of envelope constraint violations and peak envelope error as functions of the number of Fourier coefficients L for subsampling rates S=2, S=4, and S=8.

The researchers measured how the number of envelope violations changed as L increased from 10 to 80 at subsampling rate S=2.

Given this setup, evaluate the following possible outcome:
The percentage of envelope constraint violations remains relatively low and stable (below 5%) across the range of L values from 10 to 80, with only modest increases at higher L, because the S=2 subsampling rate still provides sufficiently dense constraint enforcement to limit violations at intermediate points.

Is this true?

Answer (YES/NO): NO